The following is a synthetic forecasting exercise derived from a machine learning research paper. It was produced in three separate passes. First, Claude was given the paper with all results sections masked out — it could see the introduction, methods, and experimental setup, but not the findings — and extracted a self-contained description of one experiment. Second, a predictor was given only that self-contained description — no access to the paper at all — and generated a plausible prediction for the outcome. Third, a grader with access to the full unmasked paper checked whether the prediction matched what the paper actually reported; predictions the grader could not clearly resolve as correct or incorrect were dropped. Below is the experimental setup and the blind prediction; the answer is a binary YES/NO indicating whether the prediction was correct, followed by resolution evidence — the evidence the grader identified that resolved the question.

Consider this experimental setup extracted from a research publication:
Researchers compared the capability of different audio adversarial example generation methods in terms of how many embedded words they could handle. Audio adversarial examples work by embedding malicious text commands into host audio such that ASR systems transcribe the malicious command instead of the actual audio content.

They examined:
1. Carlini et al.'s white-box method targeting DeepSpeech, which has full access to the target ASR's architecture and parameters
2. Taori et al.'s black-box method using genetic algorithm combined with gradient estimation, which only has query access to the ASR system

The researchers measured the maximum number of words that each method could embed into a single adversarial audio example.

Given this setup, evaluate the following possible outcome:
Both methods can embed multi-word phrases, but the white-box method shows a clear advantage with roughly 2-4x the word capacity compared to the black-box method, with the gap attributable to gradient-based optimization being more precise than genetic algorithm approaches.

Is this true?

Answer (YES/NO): NO